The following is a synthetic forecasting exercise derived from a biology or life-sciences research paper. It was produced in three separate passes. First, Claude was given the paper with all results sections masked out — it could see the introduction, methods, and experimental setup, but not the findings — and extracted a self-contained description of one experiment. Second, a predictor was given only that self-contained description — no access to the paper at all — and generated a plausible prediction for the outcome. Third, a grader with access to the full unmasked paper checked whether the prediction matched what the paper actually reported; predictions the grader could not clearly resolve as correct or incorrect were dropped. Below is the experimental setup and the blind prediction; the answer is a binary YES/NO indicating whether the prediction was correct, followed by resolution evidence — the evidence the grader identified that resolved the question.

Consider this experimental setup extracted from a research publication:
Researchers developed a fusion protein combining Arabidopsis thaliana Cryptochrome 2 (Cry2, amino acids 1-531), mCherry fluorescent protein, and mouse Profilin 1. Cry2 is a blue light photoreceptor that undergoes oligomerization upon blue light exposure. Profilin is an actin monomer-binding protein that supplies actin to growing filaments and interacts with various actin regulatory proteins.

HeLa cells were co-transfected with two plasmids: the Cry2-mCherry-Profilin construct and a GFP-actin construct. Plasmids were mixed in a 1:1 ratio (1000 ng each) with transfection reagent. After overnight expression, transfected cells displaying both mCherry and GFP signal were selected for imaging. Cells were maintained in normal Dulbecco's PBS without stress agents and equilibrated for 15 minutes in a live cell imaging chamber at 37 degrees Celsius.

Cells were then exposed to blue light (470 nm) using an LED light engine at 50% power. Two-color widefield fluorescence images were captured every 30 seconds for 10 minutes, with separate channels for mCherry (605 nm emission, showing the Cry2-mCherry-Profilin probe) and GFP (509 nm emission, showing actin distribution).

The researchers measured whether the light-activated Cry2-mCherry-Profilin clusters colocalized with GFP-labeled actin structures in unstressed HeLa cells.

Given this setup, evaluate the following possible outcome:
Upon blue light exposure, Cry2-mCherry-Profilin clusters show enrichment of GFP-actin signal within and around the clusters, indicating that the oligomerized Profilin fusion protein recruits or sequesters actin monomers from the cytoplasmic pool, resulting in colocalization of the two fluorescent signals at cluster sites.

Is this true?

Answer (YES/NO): NO